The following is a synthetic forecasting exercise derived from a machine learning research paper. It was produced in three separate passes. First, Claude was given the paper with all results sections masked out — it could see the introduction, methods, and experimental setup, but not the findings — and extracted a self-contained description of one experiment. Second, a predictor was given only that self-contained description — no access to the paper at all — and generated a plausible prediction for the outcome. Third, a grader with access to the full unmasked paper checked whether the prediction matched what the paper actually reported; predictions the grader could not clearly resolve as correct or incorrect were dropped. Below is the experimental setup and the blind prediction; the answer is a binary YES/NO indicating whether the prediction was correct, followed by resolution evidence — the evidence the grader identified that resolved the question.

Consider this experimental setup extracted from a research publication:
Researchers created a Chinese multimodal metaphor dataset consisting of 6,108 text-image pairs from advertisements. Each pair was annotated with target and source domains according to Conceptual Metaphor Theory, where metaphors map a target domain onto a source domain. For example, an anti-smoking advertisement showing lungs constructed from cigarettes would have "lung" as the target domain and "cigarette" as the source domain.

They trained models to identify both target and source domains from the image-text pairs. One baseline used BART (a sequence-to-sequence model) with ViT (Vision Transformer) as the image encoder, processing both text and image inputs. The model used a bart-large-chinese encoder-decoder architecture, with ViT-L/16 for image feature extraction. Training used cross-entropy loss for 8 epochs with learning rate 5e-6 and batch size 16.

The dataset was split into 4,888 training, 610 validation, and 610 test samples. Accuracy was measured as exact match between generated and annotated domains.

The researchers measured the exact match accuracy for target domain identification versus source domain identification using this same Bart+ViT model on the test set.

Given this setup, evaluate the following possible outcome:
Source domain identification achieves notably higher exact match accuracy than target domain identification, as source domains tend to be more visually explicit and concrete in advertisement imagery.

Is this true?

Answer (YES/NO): NO